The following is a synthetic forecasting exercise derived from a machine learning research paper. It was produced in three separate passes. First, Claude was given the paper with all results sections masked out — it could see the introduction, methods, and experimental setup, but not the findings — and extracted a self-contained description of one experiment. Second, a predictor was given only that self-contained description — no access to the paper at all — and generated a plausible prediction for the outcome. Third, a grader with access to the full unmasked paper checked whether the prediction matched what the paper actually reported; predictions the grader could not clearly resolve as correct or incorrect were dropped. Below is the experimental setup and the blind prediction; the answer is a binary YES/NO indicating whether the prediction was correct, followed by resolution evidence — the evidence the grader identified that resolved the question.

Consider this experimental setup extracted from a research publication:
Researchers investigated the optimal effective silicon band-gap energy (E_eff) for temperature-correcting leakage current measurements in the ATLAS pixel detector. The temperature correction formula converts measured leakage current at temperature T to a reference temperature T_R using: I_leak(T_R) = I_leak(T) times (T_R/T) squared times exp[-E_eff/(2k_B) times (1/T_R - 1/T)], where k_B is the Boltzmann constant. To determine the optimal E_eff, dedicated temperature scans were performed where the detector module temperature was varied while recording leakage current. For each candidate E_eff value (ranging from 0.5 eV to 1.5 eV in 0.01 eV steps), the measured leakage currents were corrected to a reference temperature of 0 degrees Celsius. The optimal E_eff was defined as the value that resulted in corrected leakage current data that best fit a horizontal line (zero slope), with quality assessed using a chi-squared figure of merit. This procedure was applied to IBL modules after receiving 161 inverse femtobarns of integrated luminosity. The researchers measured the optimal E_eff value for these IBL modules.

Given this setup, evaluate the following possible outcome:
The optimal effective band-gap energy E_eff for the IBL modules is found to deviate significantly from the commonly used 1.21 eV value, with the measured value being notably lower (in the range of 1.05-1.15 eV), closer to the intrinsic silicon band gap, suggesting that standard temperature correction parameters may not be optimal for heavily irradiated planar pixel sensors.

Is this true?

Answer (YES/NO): NO